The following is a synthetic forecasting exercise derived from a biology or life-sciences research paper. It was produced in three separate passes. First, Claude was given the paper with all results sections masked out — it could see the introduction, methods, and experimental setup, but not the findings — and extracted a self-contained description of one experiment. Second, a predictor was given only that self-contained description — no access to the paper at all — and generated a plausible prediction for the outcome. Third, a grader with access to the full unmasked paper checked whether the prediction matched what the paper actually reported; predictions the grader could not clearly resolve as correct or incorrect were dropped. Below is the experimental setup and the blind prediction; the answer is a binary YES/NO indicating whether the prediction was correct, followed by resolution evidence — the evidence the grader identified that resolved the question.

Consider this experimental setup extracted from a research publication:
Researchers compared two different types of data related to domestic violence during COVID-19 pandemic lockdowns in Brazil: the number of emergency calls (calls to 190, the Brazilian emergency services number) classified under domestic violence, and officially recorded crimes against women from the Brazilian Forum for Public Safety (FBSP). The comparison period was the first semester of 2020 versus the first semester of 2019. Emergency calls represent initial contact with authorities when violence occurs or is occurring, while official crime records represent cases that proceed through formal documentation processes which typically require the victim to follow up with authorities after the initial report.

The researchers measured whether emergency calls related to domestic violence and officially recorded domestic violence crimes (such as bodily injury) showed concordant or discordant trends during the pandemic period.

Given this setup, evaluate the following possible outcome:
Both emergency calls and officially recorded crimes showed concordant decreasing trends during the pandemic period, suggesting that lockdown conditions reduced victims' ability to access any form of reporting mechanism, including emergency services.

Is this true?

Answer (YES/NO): NO